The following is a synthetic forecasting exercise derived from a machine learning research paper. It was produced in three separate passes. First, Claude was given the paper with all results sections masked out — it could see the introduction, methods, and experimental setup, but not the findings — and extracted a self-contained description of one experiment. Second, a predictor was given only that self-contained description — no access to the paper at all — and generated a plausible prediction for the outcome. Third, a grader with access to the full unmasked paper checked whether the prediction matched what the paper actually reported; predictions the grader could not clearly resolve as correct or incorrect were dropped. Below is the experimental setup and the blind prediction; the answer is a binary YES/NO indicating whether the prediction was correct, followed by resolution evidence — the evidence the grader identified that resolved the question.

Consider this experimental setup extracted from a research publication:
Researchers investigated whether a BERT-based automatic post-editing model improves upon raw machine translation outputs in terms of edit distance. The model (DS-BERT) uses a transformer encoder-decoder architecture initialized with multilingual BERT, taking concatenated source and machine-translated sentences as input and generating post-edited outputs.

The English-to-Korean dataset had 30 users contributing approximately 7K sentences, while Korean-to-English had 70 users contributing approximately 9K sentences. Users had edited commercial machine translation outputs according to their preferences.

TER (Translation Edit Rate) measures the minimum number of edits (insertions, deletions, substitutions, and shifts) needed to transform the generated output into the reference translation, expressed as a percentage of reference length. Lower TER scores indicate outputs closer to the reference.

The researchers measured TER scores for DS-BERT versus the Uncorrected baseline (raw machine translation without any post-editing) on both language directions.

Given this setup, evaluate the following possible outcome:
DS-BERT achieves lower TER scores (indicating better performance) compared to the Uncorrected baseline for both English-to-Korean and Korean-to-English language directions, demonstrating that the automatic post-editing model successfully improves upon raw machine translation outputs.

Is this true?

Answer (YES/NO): NO